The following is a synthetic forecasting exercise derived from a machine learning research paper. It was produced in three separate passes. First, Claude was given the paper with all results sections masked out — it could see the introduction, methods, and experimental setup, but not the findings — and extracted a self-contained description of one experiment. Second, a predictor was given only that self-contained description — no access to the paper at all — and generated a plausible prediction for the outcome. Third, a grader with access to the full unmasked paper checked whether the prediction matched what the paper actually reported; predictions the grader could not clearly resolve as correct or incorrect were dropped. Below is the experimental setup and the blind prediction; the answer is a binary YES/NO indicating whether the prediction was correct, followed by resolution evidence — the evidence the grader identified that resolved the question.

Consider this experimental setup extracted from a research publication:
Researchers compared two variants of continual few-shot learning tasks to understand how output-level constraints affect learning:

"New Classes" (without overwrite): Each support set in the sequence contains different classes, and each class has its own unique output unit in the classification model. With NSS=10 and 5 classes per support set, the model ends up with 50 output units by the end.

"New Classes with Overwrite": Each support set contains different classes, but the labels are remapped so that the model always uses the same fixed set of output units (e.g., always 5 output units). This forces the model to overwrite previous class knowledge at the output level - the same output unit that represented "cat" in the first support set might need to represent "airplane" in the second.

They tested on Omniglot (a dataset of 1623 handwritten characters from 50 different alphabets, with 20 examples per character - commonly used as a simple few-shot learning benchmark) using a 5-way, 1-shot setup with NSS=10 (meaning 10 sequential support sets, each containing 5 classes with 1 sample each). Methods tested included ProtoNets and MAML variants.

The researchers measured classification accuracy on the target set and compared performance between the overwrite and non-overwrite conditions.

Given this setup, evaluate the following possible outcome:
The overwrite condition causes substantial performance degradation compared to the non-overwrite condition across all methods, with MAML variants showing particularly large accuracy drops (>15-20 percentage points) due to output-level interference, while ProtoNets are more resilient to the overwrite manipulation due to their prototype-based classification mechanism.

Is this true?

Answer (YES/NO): NO